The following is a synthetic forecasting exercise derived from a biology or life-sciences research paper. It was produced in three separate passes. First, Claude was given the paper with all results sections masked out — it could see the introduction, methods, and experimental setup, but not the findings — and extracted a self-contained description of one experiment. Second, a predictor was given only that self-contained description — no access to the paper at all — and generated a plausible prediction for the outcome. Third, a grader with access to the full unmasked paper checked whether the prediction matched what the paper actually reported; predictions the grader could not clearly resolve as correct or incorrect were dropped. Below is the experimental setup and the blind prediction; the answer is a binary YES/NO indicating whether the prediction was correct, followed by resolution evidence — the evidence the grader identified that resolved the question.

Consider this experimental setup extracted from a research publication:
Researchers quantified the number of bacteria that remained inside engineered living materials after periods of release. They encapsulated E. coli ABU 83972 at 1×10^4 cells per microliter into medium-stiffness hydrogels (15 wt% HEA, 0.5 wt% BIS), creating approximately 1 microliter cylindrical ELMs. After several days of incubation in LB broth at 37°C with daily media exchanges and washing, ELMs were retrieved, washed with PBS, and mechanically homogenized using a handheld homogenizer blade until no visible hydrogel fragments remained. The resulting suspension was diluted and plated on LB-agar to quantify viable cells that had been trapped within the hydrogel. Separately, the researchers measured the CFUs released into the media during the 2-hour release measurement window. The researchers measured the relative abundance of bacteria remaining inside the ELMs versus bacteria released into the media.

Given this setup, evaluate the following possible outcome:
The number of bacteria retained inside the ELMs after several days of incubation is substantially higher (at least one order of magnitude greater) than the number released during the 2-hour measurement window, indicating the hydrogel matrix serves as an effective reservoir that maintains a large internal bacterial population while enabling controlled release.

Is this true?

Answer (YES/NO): NO